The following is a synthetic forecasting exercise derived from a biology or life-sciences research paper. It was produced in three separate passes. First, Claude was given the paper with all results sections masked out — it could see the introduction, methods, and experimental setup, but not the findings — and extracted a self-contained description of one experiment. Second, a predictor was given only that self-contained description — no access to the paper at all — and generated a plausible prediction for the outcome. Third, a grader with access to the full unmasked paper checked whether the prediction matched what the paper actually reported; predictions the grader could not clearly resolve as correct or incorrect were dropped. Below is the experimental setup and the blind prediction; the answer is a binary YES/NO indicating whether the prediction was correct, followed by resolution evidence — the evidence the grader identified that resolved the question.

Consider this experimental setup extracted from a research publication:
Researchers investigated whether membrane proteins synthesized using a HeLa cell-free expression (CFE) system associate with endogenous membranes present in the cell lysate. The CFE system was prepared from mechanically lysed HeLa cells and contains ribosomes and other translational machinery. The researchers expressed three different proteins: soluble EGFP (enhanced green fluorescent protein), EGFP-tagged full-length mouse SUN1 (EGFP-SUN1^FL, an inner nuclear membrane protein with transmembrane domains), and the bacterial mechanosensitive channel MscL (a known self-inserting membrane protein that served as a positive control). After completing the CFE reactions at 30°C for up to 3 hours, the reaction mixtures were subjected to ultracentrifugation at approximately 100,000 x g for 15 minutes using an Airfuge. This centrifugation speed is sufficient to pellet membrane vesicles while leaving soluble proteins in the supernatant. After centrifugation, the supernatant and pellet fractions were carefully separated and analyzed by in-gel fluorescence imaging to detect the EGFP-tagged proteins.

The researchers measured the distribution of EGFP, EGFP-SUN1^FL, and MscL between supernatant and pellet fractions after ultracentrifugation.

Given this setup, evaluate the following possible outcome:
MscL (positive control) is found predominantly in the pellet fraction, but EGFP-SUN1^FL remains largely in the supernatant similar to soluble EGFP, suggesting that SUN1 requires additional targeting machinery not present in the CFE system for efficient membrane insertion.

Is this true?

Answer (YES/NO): NO